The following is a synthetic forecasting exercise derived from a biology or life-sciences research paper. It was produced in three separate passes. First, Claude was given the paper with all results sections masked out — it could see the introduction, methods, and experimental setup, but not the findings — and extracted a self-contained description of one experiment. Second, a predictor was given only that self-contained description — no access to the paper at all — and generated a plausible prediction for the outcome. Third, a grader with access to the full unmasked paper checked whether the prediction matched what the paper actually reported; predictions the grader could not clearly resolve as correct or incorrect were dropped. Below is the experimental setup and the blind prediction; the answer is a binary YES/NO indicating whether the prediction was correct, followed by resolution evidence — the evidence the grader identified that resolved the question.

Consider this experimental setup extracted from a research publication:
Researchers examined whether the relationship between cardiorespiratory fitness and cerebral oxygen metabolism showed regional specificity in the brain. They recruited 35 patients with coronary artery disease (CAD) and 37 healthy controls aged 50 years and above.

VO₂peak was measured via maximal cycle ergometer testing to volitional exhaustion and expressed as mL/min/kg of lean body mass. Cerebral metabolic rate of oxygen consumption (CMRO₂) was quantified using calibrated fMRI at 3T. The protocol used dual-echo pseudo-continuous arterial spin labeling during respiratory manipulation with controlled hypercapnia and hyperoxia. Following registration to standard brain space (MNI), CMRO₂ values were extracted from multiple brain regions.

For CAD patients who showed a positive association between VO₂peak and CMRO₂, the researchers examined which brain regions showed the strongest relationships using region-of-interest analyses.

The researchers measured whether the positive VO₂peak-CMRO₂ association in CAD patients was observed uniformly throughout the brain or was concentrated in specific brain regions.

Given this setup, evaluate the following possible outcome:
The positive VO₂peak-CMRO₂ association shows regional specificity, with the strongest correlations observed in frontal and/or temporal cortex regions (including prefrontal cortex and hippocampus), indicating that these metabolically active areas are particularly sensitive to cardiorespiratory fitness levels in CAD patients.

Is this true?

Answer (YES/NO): NO